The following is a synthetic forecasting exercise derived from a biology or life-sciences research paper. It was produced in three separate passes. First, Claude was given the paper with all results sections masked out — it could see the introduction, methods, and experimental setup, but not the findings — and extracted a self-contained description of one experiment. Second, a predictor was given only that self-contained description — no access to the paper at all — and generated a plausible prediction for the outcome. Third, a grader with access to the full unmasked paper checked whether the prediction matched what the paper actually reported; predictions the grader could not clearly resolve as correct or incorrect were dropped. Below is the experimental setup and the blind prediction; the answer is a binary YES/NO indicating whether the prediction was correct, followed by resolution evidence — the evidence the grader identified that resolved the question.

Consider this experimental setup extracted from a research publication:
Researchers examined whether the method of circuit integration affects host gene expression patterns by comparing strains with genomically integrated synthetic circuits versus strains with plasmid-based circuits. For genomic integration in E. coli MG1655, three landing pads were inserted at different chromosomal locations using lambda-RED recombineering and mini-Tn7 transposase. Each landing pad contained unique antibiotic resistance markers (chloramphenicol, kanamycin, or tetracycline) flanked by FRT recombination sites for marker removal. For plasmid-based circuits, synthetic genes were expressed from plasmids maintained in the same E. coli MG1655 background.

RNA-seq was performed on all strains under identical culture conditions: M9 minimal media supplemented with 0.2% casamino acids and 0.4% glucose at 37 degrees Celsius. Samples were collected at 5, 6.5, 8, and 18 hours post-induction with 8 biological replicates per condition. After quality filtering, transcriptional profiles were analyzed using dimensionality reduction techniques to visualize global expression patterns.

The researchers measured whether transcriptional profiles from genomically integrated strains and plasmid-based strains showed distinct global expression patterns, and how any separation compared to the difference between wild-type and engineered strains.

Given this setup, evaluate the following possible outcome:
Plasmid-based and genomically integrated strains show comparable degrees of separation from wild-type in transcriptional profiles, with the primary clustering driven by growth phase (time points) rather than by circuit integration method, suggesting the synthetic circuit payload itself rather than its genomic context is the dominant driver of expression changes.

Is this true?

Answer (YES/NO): NO